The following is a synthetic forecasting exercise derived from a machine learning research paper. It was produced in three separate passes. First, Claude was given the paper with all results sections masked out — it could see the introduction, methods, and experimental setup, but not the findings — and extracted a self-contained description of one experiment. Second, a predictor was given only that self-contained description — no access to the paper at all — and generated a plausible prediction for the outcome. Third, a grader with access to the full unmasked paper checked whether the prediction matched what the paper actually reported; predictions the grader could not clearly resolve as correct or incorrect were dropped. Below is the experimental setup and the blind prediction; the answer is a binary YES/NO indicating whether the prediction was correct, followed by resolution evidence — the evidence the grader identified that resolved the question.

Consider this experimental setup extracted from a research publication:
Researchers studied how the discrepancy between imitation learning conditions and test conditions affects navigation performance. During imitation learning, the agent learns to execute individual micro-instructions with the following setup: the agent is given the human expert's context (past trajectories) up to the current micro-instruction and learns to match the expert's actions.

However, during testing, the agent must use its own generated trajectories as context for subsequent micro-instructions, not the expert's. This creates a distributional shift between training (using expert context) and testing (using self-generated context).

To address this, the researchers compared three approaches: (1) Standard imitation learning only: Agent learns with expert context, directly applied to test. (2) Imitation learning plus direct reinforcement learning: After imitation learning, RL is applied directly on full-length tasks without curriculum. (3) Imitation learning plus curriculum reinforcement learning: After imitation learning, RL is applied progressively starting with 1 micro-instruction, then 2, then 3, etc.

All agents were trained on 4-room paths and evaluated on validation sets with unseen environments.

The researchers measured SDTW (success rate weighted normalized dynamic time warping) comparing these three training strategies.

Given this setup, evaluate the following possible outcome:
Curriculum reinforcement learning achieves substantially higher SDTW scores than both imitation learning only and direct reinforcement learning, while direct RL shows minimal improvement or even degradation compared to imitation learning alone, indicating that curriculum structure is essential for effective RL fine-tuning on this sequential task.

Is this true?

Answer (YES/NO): NO